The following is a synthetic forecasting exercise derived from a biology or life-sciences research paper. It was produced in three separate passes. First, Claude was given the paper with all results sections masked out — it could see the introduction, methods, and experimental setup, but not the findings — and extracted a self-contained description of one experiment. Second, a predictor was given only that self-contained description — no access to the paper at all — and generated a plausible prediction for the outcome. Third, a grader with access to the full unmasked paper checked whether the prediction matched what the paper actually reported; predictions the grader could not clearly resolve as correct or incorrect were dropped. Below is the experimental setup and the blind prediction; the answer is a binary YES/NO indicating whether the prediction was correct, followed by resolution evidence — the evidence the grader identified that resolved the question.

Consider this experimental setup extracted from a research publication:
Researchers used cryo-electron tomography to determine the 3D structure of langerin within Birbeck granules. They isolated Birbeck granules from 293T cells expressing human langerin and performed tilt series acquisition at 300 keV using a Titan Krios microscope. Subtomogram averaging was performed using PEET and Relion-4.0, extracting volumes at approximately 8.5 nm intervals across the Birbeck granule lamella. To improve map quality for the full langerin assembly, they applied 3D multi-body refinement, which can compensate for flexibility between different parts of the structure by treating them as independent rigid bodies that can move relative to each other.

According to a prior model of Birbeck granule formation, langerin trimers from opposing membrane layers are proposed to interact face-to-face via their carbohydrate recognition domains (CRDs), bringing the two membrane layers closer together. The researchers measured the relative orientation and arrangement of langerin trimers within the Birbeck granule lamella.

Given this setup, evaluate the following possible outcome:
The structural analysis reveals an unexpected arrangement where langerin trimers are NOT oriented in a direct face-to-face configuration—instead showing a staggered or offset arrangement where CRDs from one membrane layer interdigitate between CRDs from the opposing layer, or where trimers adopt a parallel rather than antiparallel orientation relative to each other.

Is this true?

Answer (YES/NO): NO